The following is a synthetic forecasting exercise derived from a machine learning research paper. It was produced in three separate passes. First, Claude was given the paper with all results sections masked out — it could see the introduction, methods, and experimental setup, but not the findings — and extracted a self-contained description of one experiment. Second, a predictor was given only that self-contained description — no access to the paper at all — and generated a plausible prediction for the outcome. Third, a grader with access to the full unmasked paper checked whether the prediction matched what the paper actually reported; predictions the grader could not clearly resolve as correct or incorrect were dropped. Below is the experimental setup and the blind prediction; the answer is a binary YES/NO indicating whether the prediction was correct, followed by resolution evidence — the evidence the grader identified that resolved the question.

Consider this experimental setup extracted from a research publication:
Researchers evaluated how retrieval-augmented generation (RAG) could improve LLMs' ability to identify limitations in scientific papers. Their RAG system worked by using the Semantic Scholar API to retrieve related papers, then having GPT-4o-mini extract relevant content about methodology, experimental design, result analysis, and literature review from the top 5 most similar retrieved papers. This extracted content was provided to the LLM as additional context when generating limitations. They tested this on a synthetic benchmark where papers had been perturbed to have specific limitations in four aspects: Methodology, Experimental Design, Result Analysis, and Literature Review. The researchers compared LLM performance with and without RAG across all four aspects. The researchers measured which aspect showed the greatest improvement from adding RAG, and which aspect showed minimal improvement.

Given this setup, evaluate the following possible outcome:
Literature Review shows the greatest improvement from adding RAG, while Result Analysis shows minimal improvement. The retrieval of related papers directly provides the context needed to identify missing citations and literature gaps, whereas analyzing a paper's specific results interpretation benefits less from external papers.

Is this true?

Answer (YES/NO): NO